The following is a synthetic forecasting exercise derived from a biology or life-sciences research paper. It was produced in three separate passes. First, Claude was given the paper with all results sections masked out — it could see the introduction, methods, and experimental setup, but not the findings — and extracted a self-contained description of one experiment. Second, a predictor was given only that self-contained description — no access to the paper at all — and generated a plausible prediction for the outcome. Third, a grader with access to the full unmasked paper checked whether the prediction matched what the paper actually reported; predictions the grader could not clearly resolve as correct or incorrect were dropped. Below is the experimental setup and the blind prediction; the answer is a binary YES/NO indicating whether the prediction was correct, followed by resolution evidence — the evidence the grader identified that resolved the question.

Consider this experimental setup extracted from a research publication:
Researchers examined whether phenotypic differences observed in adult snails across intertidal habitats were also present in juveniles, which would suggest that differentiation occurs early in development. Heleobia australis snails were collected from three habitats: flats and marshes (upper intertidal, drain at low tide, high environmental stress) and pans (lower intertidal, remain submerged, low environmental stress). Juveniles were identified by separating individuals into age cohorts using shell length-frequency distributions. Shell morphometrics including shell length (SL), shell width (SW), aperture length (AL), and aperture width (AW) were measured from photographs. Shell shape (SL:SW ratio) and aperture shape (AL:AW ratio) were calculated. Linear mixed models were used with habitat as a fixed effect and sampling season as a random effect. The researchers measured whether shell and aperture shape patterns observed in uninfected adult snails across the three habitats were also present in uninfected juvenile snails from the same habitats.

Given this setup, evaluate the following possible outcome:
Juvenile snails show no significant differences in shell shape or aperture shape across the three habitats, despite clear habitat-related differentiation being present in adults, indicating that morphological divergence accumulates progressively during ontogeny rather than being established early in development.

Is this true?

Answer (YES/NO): NO